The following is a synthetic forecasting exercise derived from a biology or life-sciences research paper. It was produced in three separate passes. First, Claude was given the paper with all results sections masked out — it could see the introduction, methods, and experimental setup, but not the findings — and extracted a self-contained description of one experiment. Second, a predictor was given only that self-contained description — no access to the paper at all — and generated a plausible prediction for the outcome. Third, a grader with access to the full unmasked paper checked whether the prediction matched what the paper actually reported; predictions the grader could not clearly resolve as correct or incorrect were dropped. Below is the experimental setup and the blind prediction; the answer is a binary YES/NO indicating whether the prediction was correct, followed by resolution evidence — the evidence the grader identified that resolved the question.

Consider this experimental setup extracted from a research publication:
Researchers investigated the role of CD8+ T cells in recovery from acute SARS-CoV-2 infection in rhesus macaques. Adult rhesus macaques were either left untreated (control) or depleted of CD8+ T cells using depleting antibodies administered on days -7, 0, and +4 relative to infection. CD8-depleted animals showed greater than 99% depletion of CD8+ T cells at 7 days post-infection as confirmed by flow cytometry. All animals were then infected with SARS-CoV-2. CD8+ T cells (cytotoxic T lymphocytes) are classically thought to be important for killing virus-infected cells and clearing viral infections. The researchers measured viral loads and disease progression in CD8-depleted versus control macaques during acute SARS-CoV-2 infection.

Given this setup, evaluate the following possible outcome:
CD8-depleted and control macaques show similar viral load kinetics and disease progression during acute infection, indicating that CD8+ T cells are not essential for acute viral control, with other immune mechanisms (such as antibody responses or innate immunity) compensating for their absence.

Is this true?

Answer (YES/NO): YES